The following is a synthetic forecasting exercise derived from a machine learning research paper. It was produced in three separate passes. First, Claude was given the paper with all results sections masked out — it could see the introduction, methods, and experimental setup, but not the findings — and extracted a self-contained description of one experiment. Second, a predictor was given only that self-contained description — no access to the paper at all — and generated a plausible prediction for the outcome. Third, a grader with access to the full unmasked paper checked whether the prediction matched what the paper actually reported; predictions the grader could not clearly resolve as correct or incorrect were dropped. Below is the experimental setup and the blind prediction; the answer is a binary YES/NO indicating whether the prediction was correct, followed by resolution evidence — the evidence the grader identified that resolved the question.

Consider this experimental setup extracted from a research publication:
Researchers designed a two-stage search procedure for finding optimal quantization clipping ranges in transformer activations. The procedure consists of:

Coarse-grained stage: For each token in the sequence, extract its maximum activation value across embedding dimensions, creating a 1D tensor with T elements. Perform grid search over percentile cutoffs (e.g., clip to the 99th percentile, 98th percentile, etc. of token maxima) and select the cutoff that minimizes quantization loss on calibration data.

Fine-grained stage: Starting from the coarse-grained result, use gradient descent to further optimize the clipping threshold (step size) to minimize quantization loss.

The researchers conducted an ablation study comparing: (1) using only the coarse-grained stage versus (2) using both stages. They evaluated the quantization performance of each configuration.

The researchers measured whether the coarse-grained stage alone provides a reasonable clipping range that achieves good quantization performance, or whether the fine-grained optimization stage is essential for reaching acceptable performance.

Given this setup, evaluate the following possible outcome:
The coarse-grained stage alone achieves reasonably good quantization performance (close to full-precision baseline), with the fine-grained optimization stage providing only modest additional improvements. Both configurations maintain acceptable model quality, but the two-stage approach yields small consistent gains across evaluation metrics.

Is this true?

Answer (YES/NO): YES